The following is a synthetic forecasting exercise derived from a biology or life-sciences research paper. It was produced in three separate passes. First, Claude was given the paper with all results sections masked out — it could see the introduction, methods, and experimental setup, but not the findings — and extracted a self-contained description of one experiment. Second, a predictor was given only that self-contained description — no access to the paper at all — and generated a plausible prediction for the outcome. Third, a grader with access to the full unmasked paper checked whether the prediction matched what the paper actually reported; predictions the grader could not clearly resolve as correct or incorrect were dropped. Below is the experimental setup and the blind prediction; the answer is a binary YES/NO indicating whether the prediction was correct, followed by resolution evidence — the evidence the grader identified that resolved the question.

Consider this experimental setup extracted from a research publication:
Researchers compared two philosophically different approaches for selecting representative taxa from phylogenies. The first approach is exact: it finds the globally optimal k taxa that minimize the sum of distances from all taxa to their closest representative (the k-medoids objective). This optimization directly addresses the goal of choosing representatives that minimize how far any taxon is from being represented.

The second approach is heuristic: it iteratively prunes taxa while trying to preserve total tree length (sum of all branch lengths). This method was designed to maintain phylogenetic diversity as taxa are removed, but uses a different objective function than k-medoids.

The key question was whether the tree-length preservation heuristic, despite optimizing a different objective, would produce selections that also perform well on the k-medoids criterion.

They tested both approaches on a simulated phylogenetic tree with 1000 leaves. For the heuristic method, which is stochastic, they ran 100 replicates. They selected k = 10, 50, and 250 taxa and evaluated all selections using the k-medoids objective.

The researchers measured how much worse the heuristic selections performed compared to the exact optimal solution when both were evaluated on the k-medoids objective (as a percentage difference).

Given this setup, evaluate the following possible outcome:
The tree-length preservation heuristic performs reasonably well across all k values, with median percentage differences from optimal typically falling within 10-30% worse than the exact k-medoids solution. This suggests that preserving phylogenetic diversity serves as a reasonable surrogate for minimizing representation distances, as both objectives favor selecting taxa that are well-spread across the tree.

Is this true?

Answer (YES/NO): NO